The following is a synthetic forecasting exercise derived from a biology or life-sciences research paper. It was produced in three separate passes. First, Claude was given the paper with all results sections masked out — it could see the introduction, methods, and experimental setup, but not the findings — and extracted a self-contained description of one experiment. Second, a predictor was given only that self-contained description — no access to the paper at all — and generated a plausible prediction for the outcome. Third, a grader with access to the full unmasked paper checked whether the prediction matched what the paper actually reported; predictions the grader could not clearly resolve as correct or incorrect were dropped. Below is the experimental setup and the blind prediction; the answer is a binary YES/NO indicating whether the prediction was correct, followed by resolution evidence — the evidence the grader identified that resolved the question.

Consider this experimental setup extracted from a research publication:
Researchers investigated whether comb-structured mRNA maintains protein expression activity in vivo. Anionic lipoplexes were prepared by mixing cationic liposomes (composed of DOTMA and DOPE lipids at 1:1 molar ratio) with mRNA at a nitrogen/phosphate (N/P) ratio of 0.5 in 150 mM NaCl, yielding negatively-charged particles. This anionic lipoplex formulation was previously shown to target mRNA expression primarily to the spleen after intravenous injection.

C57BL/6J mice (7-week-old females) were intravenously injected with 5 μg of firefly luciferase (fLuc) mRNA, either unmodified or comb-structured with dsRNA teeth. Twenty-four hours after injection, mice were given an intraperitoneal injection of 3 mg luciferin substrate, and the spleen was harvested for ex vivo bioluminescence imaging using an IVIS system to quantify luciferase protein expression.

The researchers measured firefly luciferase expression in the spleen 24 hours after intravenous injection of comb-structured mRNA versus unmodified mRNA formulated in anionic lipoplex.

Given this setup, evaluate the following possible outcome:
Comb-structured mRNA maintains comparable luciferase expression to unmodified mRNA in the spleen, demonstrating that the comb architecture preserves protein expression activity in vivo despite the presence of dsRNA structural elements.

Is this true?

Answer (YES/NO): YES